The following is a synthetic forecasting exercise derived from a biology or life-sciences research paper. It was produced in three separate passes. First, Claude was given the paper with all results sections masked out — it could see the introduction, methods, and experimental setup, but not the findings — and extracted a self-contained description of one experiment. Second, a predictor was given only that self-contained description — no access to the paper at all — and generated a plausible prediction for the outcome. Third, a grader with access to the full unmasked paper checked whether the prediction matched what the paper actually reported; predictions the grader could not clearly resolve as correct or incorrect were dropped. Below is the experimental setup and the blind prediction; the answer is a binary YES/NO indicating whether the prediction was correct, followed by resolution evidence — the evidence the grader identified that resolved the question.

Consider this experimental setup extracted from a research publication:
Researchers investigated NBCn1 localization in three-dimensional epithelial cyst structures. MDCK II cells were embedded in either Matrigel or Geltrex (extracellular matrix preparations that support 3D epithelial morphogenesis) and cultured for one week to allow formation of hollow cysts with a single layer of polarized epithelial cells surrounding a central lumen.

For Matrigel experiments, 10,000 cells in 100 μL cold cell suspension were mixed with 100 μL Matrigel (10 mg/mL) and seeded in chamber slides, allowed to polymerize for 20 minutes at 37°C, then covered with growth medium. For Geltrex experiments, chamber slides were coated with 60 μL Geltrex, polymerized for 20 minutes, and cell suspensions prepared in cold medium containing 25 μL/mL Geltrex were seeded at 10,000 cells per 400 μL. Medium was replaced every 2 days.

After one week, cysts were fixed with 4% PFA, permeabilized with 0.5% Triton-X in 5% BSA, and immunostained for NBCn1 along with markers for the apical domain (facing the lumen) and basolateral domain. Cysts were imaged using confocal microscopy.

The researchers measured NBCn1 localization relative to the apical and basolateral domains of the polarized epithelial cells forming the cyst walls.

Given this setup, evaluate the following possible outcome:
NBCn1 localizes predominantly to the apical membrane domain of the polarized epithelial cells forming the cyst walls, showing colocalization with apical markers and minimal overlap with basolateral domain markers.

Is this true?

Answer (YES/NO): NO